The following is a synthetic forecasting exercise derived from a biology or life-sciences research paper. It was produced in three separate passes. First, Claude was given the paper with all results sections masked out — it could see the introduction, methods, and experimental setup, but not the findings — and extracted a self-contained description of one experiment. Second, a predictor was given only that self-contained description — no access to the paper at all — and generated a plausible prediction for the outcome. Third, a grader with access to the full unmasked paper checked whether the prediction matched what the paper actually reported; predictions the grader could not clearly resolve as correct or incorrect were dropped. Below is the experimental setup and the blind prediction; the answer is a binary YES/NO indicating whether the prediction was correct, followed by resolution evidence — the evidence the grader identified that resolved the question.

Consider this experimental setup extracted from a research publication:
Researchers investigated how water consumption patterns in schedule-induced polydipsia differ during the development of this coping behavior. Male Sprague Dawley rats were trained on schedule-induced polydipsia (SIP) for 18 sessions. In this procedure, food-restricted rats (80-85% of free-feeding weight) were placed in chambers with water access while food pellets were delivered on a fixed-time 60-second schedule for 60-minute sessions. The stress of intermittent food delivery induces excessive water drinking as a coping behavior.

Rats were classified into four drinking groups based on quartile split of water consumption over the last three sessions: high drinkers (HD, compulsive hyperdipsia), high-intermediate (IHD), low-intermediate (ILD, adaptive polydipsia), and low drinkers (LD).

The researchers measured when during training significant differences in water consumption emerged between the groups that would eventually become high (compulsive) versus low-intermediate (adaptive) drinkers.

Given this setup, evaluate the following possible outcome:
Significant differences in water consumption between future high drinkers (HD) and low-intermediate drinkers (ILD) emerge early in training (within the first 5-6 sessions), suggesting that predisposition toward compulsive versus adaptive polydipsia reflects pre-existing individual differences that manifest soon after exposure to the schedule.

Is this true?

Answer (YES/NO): YES